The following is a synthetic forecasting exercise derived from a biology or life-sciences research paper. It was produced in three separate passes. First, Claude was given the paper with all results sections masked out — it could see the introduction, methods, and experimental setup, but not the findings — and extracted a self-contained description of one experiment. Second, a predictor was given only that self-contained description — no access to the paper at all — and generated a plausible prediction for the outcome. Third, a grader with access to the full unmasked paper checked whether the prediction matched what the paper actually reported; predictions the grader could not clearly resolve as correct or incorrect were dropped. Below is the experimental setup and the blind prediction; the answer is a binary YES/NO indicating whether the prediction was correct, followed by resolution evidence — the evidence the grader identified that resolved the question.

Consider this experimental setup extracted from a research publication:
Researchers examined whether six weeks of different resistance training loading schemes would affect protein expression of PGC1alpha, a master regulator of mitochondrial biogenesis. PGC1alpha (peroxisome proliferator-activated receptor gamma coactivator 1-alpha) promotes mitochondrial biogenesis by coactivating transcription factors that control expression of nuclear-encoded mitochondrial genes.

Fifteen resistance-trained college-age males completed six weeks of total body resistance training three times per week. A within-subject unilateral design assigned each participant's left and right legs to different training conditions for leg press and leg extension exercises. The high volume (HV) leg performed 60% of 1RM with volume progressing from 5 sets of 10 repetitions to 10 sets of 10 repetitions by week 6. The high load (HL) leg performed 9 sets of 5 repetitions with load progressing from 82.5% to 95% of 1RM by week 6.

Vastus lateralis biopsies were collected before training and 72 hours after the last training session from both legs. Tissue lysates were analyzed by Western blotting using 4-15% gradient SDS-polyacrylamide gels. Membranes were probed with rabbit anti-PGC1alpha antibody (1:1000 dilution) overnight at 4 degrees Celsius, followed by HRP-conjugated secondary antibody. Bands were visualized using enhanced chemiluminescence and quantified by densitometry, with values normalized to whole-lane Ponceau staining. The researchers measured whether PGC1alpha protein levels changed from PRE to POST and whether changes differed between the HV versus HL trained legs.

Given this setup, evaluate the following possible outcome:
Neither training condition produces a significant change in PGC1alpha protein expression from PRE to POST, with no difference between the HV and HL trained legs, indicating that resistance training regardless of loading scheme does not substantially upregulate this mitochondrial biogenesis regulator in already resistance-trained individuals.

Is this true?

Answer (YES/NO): NO